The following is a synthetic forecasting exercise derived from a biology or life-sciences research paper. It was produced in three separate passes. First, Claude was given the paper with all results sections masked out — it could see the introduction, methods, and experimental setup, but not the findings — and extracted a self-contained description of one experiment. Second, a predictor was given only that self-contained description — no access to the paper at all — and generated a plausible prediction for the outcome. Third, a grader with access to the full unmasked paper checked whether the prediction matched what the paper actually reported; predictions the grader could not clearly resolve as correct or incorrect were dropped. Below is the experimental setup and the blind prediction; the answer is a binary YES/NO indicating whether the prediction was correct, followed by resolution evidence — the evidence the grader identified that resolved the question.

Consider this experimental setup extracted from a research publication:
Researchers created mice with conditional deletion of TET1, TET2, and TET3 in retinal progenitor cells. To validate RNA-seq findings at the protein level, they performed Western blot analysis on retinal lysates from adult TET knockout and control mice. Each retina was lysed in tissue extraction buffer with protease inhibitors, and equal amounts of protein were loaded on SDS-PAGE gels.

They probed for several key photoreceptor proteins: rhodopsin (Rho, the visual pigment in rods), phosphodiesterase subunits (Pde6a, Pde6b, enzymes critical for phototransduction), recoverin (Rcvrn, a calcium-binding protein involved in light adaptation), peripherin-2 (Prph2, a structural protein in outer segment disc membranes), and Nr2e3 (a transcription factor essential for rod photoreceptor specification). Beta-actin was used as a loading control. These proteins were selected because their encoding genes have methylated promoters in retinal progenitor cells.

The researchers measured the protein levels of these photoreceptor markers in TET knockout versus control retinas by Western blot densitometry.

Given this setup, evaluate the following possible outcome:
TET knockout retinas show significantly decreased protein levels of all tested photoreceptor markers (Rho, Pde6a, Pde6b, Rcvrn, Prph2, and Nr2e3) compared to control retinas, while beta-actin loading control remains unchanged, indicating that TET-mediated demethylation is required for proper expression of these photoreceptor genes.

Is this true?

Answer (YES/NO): YES